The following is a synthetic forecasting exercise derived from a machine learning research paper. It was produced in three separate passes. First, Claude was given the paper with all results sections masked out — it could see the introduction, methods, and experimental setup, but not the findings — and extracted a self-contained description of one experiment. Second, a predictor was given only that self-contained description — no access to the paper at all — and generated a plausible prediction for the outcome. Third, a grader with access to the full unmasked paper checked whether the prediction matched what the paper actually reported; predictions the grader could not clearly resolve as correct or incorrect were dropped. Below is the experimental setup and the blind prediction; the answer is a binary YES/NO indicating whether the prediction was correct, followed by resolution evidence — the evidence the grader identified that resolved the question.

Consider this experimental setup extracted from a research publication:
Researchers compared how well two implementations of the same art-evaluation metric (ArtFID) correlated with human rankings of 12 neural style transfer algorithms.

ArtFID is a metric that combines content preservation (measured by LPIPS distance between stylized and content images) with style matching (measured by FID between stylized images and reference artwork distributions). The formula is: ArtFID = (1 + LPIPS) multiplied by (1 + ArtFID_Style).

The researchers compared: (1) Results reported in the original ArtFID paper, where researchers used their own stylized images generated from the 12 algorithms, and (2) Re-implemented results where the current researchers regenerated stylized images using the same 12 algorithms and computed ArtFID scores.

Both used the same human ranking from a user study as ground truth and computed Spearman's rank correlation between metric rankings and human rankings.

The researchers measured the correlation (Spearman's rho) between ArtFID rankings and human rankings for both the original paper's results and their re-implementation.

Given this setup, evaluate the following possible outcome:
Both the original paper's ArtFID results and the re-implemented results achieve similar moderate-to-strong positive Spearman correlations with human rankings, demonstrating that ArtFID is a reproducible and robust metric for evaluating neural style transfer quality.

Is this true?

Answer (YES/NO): NO